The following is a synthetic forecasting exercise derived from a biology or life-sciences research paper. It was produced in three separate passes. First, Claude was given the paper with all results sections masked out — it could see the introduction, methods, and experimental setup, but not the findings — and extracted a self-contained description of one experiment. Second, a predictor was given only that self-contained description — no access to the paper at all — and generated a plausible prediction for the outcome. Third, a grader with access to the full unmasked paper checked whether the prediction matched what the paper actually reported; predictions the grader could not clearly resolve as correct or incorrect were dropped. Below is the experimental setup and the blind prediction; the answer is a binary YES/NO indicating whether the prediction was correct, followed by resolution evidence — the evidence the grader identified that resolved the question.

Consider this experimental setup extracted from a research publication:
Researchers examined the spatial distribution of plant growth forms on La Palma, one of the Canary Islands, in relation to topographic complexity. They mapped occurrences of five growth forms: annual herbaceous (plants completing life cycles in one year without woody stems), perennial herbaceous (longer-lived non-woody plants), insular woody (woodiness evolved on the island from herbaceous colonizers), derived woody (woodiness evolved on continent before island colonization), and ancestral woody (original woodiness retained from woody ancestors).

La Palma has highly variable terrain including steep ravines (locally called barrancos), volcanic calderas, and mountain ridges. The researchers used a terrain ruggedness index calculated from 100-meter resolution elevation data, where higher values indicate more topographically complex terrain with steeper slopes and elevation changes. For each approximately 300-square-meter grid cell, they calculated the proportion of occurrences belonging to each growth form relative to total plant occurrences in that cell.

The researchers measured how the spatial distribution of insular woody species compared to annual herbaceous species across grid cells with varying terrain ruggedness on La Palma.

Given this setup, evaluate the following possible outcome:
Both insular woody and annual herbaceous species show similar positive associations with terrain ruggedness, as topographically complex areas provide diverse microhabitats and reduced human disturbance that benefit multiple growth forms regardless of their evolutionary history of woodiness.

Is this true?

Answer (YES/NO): NO